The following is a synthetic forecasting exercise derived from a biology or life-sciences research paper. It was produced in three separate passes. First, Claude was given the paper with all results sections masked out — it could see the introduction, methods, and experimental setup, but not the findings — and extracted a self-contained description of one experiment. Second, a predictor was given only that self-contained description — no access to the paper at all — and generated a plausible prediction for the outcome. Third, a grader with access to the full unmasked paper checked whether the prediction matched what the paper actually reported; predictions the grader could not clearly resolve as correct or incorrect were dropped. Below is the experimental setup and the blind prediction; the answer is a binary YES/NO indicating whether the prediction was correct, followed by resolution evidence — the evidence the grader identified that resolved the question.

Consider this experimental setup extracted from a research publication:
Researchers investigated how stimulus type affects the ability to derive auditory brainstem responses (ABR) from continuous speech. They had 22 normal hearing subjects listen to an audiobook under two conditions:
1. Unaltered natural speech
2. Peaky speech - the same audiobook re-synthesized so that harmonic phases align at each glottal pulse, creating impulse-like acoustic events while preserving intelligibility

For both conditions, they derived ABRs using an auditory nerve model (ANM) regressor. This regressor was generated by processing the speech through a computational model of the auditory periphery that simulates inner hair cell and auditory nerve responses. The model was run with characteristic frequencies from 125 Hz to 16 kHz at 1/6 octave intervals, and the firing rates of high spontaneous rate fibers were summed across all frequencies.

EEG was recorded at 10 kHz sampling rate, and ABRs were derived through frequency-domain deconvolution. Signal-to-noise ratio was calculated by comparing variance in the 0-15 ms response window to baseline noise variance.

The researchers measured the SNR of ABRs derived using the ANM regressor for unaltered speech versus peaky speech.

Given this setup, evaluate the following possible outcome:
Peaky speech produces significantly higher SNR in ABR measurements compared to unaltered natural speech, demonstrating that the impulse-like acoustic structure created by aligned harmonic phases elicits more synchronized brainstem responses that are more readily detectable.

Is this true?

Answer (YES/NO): YES